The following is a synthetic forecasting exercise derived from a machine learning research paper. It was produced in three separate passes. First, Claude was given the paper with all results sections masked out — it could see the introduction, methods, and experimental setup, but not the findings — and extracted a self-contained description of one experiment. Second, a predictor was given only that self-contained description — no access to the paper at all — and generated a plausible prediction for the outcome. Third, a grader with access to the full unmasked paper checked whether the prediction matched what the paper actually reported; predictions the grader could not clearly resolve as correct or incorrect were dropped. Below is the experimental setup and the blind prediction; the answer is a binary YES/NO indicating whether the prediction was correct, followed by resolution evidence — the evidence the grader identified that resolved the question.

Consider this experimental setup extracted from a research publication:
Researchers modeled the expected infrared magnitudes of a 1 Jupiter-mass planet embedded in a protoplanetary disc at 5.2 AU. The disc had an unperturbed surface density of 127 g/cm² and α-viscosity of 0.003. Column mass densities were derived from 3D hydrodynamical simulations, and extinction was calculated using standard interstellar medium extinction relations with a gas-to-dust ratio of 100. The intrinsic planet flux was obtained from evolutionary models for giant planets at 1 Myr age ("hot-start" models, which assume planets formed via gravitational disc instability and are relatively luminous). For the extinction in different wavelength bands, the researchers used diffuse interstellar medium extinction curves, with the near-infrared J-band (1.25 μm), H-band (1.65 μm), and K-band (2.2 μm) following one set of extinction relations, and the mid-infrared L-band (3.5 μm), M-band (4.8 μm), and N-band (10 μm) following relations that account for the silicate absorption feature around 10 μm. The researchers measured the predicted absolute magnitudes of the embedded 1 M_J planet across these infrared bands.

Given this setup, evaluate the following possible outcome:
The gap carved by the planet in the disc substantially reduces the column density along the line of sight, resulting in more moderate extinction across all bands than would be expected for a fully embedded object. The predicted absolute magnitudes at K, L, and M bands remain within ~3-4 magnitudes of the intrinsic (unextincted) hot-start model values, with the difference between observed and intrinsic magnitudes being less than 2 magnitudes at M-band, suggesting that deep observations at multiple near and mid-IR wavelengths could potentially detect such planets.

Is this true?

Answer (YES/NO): NO